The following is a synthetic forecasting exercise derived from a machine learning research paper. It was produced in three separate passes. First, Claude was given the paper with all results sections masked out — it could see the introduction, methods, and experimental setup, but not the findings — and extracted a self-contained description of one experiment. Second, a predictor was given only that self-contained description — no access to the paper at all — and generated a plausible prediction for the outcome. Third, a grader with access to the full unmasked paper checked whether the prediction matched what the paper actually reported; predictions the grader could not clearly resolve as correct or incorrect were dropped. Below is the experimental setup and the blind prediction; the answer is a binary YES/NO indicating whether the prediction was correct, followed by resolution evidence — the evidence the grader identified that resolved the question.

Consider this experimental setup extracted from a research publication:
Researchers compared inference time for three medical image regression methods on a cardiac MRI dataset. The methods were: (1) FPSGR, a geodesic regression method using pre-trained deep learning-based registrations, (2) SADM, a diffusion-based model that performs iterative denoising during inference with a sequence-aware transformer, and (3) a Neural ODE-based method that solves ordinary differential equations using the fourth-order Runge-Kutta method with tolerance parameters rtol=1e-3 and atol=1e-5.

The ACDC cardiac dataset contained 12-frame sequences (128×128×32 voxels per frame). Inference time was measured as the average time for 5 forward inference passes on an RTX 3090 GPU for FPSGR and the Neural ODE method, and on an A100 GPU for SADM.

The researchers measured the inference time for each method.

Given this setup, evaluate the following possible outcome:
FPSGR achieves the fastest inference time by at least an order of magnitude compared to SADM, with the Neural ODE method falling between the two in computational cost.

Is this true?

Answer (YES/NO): YES